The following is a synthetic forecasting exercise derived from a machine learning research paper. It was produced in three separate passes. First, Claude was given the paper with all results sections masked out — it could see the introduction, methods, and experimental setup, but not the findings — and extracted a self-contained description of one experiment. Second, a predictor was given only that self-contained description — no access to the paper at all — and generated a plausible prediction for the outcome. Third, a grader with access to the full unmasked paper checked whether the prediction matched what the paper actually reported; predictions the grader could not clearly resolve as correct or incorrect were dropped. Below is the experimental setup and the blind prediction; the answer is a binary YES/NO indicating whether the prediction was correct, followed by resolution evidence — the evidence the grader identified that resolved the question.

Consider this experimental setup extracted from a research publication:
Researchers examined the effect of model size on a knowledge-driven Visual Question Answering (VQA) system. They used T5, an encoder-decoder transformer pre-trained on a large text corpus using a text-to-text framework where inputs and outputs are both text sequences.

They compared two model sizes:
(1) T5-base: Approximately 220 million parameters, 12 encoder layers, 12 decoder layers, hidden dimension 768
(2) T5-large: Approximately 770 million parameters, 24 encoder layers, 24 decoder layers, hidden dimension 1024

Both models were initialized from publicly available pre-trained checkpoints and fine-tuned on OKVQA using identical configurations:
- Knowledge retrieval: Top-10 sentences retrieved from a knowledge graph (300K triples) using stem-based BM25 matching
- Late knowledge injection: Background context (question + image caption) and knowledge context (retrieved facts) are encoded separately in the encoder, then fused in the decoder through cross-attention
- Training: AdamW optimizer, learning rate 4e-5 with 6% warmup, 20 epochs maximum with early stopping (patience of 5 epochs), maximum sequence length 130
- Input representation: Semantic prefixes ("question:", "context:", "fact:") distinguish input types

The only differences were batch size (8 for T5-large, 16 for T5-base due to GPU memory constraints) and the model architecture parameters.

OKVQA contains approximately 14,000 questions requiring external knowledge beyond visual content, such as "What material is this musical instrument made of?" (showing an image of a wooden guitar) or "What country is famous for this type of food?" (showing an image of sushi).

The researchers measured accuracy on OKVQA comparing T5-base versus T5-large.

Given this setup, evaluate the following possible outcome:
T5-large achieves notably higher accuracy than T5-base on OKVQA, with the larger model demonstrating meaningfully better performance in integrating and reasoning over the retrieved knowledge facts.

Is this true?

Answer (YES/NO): YES